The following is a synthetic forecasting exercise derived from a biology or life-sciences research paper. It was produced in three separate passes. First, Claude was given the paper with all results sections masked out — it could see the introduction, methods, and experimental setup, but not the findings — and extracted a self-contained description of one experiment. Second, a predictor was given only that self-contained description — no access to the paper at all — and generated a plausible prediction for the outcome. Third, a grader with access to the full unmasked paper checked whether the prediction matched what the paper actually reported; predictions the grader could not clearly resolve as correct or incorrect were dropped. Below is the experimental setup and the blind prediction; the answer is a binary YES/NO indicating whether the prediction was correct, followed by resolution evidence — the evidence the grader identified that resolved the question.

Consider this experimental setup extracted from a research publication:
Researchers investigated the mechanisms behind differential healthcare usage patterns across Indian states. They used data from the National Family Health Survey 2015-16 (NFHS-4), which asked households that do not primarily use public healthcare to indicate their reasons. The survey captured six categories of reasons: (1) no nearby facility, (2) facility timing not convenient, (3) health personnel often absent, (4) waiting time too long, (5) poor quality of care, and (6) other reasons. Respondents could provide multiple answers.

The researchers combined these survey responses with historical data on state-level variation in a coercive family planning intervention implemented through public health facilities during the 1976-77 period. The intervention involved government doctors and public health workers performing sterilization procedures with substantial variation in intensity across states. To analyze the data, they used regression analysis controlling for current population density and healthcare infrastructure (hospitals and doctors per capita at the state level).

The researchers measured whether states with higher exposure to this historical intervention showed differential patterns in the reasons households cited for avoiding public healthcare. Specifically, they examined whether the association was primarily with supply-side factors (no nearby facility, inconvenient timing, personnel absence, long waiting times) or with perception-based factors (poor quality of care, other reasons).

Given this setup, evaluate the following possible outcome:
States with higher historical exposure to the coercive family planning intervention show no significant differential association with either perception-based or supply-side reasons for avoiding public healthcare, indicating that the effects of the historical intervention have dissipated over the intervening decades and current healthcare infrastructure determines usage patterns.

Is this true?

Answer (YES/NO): NO